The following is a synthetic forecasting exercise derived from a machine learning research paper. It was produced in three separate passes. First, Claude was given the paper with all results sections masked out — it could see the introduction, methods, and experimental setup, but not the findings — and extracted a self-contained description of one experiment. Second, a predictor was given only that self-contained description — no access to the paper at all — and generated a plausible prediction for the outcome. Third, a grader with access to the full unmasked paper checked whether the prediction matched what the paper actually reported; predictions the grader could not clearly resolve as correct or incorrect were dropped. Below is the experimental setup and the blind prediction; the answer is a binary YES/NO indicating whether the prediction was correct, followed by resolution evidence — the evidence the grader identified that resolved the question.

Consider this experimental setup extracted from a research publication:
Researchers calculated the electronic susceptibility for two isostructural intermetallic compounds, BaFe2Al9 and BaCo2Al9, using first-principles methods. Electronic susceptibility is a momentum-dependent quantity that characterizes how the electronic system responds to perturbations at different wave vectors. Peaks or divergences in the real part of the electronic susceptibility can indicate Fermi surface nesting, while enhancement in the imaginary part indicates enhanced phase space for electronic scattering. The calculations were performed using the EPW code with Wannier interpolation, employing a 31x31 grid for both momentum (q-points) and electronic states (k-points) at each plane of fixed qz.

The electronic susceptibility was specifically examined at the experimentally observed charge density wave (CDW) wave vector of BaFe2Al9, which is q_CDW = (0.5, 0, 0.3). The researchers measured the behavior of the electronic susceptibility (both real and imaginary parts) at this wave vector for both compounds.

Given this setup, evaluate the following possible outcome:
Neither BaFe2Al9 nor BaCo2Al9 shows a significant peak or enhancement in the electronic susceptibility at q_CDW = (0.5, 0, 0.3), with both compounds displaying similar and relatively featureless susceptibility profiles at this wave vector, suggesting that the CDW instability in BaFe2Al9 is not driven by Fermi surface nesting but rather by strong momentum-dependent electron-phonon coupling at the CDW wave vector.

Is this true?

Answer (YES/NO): NO